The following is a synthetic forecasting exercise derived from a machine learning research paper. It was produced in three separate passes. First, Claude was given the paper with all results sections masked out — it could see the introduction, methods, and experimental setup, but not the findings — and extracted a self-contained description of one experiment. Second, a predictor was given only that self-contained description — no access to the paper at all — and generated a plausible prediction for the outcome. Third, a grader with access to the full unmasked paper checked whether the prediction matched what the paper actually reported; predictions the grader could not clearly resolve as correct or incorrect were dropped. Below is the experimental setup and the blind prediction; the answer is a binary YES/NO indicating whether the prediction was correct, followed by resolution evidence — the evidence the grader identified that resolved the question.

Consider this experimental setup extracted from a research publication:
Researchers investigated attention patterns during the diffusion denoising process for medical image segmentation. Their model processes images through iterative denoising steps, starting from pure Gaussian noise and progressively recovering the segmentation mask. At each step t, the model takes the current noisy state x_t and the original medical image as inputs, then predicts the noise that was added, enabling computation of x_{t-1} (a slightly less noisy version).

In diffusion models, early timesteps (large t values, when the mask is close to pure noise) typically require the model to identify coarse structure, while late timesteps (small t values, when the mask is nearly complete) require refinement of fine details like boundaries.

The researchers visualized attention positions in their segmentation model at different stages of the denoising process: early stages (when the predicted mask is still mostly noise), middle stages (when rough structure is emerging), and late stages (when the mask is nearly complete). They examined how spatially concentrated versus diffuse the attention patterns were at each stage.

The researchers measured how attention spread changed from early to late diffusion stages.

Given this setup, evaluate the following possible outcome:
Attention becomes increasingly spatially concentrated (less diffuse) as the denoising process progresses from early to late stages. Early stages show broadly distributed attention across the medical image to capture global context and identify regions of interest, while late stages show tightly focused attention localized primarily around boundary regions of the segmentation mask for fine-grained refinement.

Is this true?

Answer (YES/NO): NO